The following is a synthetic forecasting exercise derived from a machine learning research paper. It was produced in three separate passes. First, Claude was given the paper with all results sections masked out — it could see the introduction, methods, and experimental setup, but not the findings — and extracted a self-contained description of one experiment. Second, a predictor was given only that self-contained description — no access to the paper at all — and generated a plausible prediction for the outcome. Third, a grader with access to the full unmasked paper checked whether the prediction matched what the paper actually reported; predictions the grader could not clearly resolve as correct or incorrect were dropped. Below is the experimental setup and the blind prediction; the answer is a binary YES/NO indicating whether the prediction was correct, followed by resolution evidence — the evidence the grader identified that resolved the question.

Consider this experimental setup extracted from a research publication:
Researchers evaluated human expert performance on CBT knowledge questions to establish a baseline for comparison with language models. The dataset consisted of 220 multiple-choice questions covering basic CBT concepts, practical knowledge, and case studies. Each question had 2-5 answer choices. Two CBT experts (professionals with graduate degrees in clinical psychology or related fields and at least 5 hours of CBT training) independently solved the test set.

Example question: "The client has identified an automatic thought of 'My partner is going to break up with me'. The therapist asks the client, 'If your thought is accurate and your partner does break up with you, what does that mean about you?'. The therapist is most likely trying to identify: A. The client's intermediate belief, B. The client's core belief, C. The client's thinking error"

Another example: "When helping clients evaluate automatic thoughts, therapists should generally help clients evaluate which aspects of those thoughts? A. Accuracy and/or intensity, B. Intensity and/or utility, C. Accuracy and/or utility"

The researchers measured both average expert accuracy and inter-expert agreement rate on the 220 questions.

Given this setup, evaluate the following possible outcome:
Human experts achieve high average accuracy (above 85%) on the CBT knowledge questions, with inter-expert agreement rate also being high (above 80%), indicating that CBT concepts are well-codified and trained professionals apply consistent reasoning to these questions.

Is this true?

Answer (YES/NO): YES